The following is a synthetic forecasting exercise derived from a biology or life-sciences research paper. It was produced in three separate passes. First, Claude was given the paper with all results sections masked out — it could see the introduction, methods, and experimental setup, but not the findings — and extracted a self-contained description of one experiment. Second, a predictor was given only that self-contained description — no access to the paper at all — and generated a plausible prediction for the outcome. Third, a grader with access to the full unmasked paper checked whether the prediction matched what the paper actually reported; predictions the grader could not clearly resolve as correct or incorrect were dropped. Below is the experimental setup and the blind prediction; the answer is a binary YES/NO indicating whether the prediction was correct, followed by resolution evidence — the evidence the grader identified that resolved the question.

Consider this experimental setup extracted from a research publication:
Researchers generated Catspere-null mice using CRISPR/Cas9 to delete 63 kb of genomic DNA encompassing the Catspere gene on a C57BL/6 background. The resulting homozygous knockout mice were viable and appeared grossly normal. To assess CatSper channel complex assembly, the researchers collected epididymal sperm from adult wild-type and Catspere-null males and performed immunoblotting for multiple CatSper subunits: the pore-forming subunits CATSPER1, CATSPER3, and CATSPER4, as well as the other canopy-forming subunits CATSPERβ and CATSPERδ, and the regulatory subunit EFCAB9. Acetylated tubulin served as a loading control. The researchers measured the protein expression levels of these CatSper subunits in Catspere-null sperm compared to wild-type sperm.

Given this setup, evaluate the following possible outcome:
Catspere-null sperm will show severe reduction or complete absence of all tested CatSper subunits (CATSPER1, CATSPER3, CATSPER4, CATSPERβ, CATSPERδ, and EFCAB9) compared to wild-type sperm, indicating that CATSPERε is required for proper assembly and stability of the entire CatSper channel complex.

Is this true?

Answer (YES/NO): YES